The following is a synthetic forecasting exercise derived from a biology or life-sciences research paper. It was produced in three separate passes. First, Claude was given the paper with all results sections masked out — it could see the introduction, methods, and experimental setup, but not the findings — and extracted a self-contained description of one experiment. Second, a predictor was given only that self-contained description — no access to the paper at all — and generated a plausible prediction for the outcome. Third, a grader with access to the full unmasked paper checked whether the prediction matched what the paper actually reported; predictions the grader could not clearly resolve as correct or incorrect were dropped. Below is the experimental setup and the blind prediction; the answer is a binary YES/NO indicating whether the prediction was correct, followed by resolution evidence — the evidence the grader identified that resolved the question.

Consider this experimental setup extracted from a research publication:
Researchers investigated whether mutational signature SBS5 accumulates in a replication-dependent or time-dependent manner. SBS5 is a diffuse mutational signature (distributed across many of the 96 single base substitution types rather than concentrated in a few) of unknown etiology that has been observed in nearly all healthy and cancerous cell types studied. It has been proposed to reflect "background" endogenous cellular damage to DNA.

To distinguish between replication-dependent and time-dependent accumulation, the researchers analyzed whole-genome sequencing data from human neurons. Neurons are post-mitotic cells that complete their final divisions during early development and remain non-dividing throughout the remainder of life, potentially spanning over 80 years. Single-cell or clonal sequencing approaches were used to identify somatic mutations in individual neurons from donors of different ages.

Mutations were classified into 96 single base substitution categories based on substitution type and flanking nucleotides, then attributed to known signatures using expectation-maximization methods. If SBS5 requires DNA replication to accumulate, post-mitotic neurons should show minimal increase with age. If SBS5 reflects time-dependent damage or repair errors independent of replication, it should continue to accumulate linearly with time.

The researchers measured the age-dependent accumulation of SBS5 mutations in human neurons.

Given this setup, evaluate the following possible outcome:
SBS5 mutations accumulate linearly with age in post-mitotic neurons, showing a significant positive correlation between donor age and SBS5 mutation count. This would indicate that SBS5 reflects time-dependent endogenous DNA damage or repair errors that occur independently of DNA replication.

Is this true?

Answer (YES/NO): YES